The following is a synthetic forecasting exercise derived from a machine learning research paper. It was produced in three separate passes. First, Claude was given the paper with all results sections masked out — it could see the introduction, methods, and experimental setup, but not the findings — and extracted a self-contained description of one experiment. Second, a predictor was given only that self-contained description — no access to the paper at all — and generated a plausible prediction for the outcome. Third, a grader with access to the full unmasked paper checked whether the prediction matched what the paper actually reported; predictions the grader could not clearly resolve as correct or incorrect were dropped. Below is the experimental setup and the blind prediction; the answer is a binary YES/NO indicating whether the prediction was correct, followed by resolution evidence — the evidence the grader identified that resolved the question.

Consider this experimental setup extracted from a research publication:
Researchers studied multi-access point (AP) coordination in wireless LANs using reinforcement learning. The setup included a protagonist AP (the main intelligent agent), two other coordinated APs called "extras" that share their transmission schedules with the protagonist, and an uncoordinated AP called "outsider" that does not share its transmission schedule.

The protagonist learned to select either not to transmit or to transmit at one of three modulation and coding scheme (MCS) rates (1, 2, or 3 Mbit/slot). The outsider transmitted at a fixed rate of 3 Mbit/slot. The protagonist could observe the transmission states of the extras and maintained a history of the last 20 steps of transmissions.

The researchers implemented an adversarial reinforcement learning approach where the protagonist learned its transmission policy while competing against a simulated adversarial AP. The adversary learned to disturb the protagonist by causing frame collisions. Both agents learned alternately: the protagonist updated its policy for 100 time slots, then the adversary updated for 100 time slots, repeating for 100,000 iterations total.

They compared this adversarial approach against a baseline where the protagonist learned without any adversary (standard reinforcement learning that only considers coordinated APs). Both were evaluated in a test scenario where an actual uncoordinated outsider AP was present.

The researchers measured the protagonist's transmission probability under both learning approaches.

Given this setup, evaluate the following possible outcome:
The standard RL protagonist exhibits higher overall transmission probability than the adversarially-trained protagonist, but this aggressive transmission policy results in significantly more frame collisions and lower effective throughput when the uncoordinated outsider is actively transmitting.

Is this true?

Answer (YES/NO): YES